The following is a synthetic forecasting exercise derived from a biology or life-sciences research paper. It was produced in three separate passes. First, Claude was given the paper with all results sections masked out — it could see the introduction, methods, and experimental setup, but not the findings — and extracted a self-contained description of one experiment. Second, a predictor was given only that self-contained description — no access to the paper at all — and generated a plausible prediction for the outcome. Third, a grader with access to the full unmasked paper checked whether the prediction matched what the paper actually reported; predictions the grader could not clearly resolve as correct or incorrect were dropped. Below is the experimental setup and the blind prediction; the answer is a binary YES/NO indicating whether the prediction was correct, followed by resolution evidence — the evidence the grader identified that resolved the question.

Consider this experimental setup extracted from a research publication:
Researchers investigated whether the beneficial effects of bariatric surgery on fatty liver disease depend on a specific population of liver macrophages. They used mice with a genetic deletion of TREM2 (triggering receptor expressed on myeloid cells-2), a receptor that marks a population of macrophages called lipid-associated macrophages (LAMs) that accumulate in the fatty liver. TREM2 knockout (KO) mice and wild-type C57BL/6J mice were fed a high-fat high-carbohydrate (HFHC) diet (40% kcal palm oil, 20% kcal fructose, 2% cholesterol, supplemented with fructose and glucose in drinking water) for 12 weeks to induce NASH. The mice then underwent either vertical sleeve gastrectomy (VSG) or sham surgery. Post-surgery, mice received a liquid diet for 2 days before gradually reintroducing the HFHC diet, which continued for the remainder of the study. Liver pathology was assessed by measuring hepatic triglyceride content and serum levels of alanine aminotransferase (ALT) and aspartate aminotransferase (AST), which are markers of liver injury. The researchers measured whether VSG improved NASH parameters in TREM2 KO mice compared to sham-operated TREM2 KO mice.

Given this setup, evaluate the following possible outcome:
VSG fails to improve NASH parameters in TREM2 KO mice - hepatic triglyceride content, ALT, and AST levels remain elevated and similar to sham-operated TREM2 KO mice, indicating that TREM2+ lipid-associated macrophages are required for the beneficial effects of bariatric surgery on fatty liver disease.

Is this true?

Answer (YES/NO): YES